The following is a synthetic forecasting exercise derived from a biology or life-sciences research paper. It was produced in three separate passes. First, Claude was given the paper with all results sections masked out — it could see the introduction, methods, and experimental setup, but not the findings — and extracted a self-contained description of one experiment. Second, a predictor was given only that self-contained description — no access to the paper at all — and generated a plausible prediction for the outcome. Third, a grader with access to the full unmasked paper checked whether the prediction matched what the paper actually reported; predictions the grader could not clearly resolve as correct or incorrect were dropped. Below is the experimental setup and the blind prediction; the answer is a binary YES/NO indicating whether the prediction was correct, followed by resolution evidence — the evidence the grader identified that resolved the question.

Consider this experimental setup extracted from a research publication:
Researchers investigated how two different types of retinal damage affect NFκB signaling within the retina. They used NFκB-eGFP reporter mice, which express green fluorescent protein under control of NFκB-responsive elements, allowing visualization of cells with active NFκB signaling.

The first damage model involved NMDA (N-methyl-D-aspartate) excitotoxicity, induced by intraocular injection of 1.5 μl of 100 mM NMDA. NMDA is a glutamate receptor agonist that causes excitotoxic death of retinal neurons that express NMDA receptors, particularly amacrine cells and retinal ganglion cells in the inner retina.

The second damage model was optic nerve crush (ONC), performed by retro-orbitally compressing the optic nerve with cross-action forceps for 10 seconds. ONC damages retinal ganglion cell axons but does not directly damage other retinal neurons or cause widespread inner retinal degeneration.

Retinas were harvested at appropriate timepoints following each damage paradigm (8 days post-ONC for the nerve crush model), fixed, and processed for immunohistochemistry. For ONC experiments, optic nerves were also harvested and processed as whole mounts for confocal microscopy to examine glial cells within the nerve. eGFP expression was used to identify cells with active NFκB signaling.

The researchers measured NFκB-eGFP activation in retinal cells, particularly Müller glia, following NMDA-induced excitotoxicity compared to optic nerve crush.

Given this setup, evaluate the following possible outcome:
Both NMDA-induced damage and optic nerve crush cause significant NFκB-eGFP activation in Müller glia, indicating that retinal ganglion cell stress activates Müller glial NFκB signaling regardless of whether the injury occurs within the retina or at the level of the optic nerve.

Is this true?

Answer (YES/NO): NO